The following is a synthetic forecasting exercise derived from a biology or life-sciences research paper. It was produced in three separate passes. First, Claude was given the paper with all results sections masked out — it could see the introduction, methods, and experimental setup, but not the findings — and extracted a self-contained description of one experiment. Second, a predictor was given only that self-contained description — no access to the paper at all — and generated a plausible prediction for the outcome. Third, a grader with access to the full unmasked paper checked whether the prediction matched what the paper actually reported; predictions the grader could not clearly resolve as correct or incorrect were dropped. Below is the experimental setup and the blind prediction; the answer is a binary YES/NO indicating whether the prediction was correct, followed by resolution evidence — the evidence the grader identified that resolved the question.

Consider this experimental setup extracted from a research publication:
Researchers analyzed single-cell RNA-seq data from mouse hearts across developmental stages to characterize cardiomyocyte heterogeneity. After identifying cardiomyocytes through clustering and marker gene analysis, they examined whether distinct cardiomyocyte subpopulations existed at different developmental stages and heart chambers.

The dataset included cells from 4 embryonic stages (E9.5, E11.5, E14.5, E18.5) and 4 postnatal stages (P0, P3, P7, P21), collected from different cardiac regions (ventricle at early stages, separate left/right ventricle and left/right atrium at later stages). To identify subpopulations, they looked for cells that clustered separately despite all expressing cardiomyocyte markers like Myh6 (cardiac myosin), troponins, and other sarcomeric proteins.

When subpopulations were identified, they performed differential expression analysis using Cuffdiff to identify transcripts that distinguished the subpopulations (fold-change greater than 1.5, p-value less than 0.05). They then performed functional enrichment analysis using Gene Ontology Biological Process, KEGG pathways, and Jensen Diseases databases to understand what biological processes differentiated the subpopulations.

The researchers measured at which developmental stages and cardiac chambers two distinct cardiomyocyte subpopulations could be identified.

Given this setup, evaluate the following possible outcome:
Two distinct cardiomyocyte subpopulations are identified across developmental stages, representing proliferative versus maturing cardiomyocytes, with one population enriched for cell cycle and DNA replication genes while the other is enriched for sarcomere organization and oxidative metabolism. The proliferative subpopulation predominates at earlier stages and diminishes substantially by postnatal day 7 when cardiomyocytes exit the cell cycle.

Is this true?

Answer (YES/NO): NO